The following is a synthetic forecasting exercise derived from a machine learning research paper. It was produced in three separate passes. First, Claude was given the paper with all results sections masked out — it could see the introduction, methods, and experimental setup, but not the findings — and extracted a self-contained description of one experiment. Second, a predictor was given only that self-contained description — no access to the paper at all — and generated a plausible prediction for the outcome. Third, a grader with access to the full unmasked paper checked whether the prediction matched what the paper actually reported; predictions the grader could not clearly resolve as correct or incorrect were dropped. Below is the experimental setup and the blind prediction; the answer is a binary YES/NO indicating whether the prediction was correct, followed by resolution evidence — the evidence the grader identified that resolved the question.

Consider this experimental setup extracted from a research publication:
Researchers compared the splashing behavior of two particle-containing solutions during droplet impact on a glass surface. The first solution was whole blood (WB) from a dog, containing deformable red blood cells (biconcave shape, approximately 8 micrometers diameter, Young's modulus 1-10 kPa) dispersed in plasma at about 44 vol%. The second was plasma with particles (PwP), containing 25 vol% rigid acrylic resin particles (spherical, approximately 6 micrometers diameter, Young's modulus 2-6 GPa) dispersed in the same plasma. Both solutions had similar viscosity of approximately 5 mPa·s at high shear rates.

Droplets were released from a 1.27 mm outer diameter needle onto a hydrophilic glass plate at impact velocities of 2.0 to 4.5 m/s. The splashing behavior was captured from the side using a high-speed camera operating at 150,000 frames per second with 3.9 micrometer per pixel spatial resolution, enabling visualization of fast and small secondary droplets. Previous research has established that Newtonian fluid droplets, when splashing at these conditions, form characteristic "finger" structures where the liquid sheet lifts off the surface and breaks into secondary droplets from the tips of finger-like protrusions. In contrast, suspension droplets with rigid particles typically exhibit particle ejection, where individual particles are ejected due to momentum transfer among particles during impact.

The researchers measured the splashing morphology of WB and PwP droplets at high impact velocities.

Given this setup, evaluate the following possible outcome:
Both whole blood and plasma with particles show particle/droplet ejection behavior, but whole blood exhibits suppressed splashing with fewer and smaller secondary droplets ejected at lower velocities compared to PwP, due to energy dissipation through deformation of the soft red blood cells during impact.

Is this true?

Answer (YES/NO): NO